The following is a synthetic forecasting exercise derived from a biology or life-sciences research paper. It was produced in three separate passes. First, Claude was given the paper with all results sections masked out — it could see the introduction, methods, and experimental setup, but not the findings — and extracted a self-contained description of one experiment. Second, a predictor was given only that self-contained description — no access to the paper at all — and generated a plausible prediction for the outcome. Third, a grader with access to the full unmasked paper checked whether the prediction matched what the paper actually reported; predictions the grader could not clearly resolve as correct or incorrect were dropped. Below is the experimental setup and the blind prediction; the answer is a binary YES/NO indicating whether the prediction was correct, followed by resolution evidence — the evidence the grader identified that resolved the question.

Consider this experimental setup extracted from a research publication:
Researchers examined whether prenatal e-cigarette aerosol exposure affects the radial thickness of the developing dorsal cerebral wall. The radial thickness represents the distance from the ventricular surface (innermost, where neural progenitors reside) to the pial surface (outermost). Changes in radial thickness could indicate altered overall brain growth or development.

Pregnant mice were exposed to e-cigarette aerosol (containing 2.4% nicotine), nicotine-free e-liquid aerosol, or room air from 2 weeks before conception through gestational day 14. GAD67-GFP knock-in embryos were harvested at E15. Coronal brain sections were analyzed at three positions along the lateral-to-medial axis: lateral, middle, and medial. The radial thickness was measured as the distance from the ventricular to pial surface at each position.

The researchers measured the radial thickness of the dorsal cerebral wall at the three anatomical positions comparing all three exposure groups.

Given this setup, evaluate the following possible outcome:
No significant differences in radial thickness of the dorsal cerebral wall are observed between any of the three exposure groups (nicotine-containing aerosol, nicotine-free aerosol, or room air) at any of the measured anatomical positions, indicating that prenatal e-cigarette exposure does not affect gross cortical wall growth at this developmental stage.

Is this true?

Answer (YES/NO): YES